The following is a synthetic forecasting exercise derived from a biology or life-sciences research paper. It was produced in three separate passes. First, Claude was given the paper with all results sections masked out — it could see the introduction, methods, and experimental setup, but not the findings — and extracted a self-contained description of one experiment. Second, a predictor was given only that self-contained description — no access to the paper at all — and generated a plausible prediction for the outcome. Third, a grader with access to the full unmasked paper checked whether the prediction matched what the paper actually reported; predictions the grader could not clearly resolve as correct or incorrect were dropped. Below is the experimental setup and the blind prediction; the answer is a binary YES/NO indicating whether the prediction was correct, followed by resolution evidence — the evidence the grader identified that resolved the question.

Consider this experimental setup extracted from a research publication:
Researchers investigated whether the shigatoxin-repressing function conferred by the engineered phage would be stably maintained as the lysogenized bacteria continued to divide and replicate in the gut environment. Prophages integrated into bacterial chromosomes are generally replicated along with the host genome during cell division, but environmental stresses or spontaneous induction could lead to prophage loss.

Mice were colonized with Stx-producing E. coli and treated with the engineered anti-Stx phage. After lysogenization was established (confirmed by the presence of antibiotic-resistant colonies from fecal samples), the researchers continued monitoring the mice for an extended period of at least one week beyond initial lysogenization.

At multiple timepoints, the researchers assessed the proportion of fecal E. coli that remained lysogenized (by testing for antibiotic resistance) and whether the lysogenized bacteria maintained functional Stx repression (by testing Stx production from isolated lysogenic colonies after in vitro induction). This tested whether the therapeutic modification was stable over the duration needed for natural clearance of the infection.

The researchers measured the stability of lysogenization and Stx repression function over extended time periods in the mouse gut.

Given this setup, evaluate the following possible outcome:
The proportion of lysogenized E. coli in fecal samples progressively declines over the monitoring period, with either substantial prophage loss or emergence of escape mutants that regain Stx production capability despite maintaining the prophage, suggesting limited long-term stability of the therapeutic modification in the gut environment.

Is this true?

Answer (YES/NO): NO